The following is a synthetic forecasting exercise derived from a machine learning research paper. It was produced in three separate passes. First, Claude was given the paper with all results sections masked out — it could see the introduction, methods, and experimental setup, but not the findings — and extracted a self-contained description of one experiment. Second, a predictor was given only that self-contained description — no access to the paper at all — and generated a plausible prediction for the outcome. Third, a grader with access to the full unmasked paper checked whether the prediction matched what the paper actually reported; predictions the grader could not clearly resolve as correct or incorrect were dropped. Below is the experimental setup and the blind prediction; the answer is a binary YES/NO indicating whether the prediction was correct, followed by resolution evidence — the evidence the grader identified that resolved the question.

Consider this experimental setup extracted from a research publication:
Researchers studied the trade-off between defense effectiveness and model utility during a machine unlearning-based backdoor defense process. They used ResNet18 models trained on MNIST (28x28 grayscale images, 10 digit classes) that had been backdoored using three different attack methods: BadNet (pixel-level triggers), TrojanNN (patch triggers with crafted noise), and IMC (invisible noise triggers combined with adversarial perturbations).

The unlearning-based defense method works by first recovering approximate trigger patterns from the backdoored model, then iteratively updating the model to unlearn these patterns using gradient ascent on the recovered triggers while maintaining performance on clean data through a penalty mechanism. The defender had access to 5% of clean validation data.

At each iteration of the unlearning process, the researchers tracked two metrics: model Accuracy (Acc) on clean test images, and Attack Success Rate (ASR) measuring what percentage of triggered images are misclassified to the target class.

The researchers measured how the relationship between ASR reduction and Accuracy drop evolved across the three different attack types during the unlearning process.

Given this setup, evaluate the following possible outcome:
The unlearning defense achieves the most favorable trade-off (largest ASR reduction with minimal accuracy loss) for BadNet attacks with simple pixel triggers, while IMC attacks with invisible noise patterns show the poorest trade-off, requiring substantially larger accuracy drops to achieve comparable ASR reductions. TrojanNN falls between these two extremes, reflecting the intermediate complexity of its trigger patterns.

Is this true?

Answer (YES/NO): NO